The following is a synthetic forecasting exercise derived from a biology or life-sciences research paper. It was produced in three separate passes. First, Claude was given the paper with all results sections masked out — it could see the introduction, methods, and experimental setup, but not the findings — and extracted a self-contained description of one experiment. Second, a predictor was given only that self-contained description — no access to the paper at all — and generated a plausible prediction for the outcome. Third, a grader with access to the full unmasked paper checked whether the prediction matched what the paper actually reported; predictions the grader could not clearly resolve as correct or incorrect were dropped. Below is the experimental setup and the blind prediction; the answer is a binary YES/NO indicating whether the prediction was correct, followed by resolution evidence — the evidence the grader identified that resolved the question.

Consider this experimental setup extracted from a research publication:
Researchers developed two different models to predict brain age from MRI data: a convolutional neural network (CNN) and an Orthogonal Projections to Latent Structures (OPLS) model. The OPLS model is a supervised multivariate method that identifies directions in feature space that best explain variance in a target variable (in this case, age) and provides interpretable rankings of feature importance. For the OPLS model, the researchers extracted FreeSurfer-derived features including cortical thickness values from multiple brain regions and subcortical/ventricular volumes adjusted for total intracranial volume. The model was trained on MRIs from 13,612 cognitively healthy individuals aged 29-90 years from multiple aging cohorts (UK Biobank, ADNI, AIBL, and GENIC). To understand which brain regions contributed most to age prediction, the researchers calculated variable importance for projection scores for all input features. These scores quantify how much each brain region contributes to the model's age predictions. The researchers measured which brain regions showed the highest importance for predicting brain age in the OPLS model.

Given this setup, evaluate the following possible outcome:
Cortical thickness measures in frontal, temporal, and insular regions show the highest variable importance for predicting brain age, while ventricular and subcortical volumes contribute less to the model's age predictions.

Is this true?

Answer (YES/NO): NO